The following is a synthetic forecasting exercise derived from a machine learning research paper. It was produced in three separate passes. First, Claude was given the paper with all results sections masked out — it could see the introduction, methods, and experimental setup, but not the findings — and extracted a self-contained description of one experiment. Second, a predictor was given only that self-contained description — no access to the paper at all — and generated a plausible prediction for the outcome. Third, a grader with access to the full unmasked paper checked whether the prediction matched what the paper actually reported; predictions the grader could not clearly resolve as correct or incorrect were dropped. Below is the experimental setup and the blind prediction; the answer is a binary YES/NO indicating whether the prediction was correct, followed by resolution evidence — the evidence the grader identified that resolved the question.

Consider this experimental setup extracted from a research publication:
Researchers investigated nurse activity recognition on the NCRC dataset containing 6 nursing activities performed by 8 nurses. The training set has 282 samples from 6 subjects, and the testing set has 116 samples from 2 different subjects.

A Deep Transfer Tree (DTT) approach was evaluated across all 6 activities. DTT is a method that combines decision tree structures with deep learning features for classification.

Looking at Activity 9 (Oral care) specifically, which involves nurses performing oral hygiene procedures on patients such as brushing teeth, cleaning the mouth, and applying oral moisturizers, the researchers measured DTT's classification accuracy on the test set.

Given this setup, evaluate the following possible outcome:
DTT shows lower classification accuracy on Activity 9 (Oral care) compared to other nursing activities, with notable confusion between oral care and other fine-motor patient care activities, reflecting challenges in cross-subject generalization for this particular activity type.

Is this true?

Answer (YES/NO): YES